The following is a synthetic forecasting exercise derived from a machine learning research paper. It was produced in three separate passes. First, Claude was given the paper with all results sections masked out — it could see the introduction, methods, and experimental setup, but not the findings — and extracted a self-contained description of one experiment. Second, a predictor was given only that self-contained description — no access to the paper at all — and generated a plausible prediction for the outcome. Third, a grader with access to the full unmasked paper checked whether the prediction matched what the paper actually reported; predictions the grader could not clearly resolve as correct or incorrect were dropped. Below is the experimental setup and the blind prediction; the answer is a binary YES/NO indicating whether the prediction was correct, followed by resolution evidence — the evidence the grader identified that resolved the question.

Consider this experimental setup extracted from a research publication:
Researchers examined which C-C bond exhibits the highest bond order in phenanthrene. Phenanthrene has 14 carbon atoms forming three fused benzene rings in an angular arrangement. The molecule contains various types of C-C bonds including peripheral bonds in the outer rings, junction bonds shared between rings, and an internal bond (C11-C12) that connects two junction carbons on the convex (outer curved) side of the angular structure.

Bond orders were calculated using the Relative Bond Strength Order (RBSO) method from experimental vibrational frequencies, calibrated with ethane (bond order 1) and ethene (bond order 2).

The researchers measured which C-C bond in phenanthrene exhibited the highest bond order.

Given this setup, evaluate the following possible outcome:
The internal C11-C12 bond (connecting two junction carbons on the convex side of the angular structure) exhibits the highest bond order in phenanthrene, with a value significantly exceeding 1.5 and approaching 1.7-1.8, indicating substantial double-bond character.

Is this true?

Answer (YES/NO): YES